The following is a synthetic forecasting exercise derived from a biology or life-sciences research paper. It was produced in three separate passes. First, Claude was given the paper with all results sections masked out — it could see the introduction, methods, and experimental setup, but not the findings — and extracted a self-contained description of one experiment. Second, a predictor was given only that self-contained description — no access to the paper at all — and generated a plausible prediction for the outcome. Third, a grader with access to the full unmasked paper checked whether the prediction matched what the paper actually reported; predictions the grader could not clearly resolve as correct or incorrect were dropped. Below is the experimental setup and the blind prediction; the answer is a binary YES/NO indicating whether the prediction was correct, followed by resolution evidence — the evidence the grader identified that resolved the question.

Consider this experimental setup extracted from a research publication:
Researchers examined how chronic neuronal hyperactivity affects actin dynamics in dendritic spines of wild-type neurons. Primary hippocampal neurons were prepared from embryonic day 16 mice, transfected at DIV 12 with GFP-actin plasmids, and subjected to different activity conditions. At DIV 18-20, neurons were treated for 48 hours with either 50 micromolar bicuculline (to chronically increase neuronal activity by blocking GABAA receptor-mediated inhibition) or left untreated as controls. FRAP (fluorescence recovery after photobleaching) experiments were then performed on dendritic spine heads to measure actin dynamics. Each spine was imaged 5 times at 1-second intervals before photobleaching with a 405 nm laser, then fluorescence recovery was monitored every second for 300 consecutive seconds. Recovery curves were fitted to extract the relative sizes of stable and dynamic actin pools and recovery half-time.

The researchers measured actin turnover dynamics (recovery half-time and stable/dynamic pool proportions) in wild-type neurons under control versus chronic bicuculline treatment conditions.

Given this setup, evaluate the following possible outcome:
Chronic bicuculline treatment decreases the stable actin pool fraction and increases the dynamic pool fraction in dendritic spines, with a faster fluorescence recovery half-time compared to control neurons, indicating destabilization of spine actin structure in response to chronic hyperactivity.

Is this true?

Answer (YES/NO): NO